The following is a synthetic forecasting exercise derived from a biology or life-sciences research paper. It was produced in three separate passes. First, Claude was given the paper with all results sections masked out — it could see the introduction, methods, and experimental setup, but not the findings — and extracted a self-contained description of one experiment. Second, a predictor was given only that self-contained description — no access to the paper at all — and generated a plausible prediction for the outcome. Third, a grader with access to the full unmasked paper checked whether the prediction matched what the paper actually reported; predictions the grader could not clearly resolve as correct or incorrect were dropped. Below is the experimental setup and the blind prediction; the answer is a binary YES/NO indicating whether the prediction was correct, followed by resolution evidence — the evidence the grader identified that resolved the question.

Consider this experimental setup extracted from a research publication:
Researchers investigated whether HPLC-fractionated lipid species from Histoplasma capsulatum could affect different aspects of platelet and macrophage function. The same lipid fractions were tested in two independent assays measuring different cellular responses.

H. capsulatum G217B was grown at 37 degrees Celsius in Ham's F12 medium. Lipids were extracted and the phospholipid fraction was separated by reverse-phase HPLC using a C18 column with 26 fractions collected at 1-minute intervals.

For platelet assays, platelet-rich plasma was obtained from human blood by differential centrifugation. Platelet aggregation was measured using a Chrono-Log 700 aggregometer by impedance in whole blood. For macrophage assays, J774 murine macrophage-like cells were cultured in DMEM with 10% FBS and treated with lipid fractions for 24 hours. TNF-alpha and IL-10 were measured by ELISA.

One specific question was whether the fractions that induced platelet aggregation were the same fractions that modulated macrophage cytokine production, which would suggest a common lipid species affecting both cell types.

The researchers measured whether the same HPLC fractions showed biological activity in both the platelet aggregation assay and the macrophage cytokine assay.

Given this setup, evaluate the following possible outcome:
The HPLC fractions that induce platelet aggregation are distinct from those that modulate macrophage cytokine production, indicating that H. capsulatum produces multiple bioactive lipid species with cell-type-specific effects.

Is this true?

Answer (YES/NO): NO